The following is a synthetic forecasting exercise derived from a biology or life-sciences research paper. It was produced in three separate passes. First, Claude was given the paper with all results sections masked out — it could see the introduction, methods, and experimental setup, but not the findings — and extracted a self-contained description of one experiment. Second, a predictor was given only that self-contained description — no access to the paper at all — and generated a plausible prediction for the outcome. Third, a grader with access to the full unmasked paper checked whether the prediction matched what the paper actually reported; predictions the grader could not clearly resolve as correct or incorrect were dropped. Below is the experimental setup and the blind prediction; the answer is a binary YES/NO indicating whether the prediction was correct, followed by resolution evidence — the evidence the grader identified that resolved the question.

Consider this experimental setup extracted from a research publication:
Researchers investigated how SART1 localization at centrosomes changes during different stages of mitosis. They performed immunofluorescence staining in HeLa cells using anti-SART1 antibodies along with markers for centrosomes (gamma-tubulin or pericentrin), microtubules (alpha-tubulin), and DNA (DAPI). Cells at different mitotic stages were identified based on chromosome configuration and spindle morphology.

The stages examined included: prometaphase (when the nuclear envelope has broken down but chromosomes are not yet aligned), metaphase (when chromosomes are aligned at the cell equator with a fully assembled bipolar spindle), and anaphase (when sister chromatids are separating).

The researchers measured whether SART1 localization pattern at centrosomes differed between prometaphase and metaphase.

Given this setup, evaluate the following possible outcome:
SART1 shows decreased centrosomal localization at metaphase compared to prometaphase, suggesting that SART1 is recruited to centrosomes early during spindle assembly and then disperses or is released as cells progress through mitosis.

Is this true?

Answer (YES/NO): NO